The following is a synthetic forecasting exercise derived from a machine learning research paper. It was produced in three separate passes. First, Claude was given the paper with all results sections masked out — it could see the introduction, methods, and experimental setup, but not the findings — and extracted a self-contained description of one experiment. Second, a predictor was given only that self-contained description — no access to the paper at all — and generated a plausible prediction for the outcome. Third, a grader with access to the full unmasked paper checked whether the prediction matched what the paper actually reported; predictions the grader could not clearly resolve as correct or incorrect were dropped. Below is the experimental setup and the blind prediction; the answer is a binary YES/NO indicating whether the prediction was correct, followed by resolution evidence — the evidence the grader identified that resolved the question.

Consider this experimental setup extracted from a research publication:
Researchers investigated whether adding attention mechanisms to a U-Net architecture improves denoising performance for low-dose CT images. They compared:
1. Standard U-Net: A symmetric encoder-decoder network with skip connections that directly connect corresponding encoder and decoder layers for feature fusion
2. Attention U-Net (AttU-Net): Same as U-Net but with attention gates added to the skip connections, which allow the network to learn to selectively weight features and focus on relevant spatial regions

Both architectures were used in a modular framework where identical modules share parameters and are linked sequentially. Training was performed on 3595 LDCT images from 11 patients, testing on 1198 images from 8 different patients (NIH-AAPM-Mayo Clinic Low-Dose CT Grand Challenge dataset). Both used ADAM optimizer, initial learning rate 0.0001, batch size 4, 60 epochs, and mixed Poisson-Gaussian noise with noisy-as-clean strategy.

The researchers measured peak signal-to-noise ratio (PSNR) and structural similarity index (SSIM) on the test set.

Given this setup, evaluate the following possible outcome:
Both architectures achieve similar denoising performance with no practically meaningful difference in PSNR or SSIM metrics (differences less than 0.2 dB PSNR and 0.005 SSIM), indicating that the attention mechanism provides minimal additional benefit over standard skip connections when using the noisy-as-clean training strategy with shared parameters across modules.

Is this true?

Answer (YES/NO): NO